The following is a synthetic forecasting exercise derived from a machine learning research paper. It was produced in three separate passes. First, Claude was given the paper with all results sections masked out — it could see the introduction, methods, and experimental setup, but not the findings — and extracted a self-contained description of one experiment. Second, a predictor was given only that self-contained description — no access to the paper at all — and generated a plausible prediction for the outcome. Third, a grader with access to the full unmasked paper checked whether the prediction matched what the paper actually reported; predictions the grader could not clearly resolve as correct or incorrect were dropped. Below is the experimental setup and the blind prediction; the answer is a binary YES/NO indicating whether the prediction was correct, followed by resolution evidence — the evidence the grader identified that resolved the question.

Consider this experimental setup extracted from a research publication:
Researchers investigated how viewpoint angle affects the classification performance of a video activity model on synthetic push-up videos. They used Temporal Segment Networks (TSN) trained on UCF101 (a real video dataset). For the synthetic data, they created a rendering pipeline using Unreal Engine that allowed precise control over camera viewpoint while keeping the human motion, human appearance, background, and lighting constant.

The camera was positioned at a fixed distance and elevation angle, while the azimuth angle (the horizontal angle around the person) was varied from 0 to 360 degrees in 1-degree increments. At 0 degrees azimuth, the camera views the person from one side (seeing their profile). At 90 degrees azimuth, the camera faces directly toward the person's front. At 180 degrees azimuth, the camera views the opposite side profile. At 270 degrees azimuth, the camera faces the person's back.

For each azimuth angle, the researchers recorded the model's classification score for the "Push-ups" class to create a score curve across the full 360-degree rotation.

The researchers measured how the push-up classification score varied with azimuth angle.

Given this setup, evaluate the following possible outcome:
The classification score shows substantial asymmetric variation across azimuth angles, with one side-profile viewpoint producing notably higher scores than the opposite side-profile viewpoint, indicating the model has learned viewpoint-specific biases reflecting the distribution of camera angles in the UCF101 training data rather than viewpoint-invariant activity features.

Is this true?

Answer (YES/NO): NO